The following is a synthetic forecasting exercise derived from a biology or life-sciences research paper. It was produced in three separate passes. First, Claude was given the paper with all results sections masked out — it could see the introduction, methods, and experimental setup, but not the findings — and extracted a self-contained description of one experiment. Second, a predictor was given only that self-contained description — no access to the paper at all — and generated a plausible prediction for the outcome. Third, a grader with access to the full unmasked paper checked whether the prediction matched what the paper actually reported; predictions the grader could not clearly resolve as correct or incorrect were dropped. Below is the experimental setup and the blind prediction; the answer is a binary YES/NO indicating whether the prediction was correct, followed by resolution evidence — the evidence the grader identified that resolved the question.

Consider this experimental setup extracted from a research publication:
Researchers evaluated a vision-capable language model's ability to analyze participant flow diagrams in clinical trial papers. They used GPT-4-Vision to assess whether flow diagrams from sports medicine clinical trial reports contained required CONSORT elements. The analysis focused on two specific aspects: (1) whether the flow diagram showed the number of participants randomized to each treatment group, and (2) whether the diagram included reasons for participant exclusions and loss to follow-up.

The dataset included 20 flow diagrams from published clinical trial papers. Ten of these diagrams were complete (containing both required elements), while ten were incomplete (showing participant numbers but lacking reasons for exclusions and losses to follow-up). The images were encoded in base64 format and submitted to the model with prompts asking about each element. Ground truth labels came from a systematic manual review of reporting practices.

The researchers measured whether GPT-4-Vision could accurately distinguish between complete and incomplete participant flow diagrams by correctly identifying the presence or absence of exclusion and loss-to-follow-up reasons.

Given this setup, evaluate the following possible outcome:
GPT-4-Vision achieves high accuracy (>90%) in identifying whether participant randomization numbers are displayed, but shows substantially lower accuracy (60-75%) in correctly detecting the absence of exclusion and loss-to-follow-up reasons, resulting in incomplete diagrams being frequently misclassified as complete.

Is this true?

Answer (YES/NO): NO